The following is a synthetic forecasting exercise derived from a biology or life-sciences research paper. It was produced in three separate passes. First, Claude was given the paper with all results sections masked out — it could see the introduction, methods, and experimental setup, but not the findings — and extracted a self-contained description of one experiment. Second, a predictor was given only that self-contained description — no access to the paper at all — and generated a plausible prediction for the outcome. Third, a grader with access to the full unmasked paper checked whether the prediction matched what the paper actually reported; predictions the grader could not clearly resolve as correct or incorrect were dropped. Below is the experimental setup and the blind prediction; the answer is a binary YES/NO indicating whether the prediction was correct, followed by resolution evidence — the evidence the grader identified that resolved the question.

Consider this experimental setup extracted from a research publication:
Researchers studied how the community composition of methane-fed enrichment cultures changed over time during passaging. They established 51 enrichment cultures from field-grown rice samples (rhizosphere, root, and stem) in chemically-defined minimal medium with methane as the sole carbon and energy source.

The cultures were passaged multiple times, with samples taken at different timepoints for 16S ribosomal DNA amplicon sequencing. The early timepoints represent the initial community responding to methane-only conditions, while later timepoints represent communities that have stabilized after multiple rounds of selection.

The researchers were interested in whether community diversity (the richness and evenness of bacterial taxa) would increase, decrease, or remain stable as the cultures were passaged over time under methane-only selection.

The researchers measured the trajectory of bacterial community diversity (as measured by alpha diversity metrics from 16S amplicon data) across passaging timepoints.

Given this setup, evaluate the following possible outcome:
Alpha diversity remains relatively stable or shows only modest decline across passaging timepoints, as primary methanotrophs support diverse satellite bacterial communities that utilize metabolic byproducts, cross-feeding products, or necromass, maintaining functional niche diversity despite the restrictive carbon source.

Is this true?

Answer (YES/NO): YES